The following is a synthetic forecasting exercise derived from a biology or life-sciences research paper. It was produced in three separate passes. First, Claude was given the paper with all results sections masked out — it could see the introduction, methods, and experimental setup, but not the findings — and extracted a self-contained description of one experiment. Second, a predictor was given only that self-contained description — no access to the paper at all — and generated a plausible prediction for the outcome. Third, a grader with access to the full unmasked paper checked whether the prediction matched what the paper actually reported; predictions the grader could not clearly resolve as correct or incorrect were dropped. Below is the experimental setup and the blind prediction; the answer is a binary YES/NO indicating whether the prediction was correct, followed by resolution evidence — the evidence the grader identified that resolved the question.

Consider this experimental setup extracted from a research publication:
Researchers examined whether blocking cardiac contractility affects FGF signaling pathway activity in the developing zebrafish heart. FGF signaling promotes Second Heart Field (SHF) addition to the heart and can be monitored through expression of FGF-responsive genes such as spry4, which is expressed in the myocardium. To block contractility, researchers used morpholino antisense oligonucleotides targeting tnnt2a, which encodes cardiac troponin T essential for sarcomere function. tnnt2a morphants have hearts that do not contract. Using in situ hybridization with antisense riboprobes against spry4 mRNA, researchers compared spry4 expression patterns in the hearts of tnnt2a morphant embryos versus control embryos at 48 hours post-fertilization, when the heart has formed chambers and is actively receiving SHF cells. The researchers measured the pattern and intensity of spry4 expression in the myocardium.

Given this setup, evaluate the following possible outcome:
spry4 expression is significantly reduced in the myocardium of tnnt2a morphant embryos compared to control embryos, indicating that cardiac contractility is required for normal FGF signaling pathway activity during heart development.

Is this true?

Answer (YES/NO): NO